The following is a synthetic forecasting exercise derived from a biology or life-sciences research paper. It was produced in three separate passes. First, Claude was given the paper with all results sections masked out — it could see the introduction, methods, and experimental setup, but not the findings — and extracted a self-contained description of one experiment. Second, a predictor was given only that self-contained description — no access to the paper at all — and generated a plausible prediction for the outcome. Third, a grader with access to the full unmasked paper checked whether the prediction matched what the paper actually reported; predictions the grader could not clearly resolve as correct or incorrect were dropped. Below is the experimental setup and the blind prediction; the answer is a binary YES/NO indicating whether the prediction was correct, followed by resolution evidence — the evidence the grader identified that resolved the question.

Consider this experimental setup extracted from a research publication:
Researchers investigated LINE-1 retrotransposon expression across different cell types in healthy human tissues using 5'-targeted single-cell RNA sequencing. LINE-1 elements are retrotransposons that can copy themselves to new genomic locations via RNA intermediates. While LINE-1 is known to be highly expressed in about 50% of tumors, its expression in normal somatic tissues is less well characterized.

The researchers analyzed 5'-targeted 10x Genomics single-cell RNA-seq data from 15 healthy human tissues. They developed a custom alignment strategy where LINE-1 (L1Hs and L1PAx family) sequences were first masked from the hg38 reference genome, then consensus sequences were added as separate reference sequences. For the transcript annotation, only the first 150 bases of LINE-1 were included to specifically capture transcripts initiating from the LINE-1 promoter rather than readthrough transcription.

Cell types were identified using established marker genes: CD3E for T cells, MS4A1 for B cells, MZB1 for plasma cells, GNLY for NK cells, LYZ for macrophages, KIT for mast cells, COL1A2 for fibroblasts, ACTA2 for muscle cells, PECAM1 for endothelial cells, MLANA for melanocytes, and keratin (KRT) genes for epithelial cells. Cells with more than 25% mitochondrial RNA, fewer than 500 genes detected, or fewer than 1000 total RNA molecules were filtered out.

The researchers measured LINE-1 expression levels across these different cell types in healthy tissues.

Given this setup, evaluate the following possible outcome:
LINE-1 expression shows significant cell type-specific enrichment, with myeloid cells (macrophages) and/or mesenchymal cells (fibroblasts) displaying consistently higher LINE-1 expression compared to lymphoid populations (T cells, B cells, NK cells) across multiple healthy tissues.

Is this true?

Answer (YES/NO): NO